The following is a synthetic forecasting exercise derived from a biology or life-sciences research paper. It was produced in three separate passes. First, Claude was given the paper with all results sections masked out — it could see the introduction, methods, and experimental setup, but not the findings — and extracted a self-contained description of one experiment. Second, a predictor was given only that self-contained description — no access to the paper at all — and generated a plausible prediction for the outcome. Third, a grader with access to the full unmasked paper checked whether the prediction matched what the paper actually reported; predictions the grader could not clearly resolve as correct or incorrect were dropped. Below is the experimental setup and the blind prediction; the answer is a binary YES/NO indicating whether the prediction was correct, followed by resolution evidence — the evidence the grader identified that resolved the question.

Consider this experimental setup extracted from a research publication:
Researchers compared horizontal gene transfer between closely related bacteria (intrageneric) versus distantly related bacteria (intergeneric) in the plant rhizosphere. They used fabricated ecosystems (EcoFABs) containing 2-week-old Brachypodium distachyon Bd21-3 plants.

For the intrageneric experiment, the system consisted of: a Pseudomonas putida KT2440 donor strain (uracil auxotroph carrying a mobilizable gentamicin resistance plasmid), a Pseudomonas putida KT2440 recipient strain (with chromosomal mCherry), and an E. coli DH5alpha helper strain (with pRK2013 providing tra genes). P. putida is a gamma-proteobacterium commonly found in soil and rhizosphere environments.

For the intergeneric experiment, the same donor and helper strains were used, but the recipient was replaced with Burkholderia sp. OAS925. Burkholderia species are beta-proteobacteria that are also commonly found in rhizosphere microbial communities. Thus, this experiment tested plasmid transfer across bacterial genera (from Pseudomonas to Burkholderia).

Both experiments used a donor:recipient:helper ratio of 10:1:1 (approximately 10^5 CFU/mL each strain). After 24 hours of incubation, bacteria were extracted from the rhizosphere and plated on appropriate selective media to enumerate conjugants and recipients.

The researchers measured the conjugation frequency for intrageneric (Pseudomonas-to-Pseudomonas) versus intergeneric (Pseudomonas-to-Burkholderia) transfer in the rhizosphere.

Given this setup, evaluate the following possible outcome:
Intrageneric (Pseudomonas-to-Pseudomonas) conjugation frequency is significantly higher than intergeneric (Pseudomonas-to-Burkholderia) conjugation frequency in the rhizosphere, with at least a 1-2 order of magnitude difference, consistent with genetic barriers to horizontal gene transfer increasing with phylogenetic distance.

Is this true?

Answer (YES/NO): YES